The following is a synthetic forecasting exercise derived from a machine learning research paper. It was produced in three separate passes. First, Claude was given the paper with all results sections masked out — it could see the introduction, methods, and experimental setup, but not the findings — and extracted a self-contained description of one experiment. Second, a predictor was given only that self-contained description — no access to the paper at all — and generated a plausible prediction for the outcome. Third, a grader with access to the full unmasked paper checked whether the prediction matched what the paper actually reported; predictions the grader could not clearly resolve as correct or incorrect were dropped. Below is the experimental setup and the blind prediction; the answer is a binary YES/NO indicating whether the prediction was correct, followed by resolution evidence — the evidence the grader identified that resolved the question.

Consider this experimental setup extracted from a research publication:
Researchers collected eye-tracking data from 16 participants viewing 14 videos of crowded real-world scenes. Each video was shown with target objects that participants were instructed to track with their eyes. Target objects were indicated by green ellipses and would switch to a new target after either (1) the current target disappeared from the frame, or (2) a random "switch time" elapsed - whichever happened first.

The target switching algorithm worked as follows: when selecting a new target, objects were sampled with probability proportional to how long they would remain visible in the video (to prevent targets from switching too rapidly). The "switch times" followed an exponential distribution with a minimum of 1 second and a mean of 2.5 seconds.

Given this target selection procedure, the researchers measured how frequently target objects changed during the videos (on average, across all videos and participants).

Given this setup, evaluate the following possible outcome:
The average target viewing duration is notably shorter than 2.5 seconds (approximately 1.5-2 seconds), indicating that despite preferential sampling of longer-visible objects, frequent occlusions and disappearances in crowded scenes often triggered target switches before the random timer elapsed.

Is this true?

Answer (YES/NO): NO